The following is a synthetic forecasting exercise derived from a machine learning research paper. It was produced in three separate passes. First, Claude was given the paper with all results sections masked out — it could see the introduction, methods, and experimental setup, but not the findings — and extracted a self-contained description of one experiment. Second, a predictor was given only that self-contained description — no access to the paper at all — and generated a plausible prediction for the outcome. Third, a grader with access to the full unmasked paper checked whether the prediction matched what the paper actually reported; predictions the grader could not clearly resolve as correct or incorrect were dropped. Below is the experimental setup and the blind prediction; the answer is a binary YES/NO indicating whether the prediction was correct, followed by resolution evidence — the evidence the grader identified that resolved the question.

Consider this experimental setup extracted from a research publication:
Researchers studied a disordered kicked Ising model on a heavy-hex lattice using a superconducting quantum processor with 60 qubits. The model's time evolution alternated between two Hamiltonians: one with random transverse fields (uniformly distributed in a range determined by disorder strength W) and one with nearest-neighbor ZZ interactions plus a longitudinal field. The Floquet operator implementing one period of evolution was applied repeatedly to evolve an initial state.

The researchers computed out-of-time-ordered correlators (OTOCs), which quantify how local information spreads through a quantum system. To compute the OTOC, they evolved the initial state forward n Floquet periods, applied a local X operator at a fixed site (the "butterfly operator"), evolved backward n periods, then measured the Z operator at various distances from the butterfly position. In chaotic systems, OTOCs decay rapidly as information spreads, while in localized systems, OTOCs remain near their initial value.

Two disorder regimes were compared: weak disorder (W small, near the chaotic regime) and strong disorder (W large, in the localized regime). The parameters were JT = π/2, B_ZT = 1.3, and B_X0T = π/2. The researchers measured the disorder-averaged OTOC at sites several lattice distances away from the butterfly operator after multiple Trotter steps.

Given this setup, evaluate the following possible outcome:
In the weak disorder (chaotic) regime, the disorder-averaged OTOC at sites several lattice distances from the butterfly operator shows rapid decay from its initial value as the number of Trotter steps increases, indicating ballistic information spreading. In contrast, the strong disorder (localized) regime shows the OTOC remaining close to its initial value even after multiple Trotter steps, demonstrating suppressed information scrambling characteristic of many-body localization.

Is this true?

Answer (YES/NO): YES